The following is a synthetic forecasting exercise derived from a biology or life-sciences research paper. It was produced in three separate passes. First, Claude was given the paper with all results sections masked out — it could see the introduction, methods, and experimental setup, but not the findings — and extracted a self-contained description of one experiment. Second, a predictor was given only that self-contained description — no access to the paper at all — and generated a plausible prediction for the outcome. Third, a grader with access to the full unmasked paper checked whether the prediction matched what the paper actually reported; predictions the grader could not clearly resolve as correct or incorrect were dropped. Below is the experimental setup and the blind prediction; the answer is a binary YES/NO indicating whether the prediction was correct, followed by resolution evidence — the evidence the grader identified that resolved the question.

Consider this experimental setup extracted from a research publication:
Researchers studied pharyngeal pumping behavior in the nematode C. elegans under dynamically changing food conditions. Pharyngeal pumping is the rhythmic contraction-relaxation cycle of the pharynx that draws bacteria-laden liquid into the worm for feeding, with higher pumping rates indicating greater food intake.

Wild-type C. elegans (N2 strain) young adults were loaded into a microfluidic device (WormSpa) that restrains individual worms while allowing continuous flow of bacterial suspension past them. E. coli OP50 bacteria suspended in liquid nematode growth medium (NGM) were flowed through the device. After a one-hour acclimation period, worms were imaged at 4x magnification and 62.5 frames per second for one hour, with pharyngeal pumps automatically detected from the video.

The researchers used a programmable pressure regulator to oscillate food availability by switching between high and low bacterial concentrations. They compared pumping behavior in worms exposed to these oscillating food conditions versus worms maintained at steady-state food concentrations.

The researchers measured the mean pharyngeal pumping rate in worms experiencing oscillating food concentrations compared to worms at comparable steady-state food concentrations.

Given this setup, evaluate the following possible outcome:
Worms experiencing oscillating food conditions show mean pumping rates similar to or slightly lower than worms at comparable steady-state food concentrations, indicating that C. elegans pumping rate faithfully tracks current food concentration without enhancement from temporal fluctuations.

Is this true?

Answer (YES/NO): NO